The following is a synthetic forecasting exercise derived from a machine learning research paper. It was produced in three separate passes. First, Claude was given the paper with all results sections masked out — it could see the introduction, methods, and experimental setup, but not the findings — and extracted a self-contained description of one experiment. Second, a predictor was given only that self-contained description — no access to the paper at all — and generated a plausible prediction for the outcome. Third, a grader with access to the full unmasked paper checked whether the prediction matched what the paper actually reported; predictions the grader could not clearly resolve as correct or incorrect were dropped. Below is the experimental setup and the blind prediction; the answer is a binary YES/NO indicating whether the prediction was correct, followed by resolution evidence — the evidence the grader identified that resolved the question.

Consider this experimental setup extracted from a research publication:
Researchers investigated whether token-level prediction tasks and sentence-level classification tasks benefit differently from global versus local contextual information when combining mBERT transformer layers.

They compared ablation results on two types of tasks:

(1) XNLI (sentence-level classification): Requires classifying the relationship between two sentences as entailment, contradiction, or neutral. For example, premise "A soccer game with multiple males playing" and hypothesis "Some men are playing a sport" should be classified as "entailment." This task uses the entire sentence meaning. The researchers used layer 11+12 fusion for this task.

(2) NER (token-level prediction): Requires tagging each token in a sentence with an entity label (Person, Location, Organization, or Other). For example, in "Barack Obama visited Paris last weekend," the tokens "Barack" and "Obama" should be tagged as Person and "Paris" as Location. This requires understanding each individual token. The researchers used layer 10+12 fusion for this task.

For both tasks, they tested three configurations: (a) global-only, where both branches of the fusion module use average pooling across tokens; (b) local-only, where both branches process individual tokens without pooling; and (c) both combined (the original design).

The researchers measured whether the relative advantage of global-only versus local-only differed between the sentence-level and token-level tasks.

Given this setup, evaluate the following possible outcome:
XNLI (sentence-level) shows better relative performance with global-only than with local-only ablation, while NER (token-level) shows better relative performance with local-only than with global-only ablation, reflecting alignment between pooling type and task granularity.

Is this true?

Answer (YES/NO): NO